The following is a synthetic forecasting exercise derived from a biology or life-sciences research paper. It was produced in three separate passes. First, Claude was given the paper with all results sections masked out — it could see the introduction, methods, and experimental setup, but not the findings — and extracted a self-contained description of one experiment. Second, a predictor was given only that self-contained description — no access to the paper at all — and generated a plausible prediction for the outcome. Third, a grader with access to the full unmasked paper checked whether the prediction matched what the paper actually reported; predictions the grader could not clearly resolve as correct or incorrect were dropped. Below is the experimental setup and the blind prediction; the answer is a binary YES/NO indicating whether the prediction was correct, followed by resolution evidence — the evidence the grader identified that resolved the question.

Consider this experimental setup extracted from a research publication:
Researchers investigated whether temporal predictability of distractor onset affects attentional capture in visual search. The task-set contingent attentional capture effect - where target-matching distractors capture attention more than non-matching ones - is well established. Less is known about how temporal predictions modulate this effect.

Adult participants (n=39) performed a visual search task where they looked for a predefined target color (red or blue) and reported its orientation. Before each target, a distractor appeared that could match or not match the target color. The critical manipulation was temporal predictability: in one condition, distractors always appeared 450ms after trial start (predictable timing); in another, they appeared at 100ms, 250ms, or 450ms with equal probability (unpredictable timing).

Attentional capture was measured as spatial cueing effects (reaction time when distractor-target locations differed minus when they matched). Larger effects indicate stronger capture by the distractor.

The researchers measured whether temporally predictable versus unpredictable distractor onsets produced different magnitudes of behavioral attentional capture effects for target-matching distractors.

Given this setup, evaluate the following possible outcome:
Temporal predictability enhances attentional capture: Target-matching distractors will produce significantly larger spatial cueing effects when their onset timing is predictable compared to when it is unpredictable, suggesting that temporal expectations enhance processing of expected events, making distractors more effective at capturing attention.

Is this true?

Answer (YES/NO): NO